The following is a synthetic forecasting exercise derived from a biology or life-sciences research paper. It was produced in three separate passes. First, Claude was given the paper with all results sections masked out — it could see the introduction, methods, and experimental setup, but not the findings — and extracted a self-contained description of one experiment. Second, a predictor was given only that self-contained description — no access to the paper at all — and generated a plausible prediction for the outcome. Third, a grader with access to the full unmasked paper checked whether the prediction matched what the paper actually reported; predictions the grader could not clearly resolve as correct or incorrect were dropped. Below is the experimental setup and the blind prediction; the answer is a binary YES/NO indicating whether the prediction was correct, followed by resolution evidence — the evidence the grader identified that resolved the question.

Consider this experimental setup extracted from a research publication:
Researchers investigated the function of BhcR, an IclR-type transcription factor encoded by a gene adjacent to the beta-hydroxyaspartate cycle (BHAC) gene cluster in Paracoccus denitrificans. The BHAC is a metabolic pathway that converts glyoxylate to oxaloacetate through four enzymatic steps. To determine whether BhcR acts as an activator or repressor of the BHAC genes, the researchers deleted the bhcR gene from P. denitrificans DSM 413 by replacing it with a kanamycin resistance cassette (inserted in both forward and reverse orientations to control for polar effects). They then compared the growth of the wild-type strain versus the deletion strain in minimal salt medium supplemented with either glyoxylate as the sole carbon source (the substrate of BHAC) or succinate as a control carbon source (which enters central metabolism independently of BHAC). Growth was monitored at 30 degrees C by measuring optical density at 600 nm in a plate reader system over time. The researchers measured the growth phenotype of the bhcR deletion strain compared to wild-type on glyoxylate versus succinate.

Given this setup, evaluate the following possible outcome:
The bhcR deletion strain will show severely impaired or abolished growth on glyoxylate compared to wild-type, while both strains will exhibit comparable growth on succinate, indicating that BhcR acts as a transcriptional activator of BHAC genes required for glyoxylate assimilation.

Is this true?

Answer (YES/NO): YES